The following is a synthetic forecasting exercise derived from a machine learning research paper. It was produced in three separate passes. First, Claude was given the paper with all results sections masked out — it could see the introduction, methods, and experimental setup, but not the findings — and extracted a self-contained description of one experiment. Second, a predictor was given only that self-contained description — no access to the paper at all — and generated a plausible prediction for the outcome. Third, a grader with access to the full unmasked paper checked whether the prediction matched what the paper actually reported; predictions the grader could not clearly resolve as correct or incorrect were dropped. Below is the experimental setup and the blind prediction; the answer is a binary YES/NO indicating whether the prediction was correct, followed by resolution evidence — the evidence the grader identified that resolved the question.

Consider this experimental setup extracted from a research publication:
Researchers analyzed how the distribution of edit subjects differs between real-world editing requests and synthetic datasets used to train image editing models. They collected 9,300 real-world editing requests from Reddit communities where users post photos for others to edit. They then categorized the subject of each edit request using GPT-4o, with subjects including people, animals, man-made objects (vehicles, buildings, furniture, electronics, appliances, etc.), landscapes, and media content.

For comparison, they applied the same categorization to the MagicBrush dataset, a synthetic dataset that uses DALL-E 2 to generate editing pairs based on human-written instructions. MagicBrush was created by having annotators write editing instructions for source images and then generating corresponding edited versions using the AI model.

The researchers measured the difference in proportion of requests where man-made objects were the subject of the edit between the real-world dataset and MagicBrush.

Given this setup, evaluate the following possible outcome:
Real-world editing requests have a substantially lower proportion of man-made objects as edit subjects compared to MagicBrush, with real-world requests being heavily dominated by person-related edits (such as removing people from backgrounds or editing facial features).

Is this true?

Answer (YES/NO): YES